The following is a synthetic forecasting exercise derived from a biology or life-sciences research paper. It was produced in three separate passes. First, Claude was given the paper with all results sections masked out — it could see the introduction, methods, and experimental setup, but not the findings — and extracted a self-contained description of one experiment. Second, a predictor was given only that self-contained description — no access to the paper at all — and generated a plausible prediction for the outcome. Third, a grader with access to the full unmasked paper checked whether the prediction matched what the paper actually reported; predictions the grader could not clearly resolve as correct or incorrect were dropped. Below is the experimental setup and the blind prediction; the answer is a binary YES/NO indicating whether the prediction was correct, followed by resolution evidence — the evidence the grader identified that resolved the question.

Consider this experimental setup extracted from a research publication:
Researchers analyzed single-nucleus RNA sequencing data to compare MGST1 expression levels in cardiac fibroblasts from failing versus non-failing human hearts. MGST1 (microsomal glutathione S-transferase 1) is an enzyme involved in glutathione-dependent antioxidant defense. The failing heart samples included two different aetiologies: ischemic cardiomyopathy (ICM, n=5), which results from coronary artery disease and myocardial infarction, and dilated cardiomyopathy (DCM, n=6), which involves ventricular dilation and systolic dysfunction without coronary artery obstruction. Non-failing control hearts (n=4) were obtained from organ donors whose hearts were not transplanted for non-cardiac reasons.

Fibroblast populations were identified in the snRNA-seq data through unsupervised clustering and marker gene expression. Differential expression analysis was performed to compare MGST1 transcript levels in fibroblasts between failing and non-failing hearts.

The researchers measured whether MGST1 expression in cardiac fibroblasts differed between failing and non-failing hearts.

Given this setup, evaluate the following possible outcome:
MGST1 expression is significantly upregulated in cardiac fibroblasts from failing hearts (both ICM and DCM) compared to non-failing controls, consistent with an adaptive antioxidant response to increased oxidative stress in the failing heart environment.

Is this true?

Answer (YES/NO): NO